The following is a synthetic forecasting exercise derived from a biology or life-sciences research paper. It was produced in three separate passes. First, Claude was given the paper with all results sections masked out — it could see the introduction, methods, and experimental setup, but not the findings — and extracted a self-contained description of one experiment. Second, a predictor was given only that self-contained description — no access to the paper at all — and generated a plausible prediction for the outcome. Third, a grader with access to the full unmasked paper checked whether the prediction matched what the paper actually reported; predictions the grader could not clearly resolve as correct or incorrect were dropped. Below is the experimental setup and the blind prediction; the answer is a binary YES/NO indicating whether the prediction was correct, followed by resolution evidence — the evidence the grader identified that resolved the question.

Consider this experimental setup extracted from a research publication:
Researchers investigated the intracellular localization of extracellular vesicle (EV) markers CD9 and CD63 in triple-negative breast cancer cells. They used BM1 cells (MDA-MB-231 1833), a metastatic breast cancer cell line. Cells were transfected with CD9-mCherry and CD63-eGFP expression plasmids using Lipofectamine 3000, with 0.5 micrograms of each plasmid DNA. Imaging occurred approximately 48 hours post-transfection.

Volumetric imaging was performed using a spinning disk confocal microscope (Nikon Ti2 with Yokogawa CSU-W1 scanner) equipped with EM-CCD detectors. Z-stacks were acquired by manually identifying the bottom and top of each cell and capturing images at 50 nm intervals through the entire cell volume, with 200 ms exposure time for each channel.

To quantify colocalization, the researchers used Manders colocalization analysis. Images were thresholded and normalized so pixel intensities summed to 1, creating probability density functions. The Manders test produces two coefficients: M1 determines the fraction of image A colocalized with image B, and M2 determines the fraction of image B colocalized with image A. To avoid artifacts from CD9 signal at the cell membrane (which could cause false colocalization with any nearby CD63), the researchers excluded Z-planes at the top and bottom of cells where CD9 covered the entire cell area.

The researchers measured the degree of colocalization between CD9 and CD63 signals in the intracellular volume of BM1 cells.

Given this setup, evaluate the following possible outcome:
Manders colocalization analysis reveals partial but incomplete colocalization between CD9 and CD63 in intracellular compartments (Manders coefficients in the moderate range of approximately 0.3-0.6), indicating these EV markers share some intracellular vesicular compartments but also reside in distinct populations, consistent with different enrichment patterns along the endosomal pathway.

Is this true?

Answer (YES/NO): NO